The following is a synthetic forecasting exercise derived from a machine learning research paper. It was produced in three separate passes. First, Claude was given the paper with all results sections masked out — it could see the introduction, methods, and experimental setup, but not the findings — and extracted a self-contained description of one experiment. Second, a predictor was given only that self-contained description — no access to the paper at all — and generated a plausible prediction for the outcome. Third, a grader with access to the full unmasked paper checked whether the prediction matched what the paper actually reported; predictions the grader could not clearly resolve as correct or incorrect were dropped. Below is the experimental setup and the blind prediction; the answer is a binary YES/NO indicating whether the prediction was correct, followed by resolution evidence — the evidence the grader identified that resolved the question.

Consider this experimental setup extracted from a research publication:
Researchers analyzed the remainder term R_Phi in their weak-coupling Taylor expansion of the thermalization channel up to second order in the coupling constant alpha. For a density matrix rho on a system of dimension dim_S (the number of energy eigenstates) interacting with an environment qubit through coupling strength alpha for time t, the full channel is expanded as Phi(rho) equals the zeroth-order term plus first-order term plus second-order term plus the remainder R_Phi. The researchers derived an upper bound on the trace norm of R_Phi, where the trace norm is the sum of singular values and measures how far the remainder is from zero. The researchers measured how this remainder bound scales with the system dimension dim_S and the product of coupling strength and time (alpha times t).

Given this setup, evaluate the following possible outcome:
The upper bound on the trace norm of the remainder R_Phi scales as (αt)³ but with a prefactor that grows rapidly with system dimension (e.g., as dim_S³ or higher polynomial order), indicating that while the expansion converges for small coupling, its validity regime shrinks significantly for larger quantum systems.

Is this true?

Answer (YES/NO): NO